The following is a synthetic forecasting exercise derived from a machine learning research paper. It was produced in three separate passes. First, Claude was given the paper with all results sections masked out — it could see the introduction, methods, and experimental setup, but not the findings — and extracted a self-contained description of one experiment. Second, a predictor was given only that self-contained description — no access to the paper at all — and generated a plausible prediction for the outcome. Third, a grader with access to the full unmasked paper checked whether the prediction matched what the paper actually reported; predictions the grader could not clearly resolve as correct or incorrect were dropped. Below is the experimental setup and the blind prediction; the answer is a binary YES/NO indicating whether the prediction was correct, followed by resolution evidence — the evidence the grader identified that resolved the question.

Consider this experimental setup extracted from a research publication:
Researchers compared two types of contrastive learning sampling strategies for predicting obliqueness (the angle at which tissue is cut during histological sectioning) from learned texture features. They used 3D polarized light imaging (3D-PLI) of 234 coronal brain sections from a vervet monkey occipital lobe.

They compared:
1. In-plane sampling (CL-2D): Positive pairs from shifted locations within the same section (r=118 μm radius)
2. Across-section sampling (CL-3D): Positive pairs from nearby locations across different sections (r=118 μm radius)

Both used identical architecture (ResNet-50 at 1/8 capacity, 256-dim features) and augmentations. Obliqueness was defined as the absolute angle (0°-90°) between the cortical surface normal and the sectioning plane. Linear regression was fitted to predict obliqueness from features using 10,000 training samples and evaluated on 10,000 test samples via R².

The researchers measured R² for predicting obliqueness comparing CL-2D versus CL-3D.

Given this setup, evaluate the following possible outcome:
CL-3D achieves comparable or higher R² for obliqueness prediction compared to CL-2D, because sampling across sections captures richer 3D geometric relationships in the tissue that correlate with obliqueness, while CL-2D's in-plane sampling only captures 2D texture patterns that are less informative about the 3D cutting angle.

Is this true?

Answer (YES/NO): YES